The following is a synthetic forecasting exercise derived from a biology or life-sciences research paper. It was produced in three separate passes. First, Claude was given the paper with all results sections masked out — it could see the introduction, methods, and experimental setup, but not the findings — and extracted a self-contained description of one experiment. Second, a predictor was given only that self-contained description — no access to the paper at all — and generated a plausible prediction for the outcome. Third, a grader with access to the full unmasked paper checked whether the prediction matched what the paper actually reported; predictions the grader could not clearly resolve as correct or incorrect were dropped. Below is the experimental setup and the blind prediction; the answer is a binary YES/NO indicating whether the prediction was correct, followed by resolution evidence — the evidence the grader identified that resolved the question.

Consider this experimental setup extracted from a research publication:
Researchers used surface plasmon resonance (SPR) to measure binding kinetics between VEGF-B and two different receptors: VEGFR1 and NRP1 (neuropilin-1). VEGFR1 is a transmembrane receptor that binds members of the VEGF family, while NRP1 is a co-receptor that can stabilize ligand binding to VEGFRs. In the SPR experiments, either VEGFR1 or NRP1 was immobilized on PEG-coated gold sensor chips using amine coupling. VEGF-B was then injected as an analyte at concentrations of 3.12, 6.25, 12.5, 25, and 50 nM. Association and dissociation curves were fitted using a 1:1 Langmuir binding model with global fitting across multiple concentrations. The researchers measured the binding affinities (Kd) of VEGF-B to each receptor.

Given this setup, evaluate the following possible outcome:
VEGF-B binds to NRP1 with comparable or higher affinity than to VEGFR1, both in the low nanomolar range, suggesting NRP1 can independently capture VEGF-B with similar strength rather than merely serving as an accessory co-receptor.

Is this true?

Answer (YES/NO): NO